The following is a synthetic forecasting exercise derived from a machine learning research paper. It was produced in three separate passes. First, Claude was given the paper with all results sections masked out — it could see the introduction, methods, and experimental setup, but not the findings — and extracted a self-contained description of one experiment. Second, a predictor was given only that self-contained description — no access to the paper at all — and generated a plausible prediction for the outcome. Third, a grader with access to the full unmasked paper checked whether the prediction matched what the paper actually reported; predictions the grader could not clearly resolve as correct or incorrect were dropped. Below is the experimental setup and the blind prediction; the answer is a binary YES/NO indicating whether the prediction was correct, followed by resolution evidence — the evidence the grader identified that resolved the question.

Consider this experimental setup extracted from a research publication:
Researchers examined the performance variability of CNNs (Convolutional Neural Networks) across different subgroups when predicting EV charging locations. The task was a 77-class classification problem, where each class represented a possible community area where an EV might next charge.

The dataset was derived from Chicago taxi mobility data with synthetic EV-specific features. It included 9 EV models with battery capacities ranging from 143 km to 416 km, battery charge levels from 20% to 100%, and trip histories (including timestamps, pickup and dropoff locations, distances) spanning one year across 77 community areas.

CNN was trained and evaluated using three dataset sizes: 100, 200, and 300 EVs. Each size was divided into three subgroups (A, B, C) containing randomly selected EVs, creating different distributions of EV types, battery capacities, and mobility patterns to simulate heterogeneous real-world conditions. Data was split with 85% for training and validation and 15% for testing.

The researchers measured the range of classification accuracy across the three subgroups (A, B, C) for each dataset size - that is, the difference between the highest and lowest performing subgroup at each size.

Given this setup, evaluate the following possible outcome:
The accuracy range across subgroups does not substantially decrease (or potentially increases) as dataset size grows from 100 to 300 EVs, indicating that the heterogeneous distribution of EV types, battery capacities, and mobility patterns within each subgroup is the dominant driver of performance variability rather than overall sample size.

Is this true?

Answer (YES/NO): YES